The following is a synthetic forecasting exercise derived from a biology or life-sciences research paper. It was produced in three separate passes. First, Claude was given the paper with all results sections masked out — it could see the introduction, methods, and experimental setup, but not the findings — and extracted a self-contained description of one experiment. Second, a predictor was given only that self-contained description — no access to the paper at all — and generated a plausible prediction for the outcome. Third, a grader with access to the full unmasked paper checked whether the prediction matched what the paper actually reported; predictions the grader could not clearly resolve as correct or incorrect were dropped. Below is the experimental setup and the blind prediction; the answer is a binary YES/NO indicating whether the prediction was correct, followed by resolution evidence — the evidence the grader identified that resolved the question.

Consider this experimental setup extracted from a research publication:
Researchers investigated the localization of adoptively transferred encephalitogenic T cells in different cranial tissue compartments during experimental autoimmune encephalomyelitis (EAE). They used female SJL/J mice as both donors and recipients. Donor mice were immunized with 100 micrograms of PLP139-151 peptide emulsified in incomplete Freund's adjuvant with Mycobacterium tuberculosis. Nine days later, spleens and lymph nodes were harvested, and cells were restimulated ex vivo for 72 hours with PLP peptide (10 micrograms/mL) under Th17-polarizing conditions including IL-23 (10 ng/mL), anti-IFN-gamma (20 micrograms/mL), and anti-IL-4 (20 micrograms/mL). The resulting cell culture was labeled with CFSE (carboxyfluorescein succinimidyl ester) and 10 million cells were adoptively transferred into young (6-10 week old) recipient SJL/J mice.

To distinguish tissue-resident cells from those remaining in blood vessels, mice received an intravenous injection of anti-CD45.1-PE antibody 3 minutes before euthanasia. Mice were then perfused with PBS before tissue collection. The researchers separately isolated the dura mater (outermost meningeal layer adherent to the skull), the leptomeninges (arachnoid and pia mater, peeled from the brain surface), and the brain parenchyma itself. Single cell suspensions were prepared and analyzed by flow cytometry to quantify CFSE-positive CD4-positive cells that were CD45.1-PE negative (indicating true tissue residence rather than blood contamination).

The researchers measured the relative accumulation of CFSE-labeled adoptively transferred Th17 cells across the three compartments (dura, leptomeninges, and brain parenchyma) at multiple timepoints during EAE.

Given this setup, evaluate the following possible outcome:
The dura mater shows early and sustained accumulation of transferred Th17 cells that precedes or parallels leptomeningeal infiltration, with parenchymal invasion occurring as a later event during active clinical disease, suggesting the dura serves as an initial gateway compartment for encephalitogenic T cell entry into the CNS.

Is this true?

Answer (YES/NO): NO